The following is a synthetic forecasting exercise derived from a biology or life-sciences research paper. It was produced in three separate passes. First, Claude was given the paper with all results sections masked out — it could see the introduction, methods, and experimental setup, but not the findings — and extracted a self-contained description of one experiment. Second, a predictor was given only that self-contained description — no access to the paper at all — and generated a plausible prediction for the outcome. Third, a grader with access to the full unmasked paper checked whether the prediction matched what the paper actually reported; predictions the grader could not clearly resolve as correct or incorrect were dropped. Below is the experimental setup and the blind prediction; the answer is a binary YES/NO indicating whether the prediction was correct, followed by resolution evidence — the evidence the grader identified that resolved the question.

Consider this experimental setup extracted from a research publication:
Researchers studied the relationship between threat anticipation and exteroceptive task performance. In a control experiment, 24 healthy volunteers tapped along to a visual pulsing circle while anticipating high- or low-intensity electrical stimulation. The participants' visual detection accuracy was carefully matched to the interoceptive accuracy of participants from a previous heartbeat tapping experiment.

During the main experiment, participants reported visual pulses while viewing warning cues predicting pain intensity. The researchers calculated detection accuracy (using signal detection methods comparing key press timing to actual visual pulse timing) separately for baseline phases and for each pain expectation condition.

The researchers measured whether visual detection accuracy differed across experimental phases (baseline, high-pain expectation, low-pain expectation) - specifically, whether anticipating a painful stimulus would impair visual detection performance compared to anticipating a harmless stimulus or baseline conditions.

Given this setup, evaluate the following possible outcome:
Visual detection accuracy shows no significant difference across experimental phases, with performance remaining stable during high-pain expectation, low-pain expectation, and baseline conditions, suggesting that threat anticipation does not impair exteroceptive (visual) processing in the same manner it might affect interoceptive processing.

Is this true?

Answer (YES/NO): YES